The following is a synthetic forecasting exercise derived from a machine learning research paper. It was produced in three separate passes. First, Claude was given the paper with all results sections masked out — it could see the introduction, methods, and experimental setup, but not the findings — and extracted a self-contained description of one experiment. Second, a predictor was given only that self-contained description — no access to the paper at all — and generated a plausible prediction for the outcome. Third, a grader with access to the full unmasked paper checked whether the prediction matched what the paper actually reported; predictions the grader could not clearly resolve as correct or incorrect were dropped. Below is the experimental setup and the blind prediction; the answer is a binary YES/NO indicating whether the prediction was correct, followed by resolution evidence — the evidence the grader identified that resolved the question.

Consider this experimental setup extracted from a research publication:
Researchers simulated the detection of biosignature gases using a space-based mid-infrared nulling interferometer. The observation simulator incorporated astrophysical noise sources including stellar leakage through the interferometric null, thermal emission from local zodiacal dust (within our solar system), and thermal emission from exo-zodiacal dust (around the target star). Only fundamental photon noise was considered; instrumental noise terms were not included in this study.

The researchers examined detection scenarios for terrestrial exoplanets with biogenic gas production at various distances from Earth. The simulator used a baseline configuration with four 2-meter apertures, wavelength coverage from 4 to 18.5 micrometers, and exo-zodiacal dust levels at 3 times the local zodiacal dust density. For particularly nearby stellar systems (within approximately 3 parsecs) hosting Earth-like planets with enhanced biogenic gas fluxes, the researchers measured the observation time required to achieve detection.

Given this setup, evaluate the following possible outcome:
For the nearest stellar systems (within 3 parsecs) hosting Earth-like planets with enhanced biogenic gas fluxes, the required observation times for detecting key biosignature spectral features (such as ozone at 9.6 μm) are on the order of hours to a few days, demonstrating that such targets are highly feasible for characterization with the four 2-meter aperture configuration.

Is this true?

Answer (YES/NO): NO